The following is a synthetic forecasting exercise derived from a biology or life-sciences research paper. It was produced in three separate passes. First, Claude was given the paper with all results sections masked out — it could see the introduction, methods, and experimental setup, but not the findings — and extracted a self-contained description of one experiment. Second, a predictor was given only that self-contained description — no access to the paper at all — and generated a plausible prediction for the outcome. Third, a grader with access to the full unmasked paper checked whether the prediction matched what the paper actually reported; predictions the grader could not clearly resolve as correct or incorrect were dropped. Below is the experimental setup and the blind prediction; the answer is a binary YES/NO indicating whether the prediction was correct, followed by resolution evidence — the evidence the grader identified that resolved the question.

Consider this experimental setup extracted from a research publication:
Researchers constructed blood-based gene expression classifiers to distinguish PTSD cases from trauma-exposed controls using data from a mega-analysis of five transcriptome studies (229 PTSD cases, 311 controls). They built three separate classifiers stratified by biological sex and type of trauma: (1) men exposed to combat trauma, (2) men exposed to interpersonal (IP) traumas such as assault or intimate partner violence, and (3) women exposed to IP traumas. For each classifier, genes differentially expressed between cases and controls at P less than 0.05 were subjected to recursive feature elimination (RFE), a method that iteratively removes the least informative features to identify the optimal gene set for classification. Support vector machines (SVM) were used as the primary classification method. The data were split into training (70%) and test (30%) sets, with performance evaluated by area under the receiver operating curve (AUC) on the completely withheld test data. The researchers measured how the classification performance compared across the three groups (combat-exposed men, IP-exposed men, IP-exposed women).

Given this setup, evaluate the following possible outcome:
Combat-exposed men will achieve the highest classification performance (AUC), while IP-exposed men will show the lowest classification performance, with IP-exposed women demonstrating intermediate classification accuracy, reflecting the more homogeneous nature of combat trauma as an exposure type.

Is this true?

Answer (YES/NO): NO